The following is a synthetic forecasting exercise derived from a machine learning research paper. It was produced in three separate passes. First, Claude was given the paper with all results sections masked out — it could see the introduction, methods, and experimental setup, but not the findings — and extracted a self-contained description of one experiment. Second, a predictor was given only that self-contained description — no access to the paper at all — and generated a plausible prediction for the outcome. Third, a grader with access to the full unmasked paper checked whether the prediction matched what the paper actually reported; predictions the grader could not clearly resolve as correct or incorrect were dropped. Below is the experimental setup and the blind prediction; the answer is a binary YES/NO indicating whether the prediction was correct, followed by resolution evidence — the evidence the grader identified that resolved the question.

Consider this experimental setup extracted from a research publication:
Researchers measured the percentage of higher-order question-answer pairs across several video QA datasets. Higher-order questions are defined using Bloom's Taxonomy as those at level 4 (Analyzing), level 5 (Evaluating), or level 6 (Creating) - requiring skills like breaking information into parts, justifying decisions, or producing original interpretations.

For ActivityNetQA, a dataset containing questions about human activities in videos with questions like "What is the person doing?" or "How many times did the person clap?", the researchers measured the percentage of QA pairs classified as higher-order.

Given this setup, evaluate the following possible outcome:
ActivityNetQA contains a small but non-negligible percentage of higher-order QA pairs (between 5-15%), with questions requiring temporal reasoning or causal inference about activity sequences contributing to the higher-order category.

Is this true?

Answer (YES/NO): NO